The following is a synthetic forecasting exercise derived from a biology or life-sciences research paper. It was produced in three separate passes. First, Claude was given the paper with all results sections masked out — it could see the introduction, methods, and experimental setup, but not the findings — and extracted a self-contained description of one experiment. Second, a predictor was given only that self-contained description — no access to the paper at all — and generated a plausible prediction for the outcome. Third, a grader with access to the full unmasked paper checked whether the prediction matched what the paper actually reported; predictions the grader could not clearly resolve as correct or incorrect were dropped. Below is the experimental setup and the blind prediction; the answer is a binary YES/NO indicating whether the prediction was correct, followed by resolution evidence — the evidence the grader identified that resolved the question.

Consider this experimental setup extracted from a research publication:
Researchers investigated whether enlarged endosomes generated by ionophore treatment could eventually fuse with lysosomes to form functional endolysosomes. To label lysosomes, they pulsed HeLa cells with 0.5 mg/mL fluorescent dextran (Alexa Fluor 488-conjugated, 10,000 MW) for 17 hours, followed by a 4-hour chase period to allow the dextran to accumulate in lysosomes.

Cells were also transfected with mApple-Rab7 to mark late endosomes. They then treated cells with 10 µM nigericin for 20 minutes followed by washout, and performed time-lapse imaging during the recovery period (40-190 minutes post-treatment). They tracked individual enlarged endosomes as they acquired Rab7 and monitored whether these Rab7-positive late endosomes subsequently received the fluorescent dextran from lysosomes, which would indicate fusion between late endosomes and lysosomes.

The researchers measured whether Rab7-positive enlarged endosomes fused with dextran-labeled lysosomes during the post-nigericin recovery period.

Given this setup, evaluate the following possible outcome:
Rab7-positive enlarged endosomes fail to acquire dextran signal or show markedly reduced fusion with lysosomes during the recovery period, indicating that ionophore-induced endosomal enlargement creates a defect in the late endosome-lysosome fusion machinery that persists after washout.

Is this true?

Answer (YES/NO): NO